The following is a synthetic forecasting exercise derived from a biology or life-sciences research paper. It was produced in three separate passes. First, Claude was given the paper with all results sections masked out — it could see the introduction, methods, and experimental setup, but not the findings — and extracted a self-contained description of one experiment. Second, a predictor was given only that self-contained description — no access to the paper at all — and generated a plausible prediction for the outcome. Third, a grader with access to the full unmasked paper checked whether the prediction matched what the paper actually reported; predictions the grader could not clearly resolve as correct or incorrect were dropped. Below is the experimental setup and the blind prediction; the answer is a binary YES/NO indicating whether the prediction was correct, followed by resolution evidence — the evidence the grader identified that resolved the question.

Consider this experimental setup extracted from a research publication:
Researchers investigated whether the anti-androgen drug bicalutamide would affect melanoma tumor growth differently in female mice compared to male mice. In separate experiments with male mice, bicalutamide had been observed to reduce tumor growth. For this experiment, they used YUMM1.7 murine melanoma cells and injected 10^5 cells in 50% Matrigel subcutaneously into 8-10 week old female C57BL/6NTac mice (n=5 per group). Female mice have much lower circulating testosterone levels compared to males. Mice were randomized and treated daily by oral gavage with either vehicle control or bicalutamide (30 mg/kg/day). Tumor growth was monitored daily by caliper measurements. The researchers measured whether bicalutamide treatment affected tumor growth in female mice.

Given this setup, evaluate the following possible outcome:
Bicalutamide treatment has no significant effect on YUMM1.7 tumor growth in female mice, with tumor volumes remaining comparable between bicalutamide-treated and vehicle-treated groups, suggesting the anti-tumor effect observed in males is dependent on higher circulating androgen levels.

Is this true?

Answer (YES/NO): YES